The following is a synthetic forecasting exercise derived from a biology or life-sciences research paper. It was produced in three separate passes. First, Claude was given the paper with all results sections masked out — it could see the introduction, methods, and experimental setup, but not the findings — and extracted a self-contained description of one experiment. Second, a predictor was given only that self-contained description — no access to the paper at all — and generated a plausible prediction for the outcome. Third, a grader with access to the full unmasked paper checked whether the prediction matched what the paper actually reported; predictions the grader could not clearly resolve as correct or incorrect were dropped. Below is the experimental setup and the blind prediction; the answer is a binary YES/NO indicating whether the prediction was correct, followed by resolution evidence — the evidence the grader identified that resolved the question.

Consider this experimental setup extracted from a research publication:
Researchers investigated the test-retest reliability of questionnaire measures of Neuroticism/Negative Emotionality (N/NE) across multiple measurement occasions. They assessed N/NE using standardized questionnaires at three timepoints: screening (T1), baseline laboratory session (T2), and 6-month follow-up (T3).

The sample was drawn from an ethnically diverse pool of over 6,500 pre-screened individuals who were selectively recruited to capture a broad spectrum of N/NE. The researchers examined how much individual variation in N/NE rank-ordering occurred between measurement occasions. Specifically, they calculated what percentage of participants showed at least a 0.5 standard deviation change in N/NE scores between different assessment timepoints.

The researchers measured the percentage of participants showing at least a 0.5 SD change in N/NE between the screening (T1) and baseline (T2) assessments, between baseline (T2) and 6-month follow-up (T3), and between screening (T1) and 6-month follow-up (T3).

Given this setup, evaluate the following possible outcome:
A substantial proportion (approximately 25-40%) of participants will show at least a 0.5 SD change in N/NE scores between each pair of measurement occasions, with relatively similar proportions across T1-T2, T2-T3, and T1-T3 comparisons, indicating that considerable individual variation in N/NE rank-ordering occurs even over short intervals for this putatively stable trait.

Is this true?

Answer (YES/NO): NO